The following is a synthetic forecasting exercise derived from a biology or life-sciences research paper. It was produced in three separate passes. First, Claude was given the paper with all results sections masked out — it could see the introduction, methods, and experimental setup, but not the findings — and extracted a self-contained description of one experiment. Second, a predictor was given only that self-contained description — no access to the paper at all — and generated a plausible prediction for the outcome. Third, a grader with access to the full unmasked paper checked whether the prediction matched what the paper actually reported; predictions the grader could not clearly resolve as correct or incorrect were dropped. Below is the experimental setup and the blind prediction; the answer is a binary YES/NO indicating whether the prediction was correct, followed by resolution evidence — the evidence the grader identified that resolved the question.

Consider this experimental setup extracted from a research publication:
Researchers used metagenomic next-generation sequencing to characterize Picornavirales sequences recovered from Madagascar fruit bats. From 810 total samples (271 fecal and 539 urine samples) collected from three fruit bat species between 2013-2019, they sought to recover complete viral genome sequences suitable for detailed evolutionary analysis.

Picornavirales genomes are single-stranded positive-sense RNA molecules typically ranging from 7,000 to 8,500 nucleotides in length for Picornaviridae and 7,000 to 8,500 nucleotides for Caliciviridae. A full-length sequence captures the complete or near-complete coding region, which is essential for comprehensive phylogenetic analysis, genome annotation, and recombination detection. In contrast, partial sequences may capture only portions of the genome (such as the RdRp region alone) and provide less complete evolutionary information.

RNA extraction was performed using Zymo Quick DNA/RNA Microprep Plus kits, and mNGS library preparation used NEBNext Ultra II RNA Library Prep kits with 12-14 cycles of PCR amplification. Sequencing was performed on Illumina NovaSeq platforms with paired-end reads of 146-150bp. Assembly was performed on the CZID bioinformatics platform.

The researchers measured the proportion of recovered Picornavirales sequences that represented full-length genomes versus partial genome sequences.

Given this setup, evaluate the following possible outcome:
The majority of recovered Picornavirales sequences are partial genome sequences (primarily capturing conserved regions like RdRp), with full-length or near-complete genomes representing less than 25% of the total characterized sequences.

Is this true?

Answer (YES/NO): NO